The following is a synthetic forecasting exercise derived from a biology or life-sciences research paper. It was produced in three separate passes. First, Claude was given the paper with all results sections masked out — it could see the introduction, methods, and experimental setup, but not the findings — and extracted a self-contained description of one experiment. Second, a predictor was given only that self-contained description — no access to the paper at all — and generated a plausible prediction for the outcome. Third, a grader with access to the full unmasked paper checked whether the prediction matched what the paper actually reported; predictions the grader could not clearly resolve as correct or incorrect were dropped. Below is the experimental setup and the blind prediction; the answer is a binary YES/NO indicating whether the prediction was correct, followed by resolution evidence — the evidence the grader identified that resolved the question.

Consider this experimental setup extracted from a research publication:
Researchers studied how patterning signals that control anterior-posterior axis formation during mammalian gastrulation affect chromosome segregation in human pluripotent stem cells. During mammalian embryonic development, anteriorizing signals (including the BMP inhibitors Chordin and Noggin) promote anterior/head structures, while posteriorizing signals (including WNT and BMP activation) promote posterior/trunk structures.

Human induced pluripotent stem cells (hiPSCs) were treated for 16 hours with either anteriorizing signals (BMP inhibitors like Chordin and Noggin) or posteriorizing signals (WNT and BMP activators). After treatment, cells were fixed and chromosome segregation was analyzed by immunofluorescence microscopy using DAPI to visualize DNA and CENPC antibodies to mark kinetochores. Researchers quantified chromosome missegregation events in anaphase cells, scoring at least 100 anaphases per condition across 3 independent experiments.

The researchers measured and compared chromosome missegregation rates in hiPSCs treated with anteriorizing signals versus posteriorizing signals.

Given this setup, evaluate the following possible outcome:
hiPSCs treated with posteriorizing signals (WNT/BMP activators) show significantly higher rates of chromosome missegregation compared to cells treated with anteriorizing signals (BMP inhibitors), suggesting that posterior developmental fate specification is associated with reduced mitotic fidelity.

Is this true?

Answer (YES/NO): NO